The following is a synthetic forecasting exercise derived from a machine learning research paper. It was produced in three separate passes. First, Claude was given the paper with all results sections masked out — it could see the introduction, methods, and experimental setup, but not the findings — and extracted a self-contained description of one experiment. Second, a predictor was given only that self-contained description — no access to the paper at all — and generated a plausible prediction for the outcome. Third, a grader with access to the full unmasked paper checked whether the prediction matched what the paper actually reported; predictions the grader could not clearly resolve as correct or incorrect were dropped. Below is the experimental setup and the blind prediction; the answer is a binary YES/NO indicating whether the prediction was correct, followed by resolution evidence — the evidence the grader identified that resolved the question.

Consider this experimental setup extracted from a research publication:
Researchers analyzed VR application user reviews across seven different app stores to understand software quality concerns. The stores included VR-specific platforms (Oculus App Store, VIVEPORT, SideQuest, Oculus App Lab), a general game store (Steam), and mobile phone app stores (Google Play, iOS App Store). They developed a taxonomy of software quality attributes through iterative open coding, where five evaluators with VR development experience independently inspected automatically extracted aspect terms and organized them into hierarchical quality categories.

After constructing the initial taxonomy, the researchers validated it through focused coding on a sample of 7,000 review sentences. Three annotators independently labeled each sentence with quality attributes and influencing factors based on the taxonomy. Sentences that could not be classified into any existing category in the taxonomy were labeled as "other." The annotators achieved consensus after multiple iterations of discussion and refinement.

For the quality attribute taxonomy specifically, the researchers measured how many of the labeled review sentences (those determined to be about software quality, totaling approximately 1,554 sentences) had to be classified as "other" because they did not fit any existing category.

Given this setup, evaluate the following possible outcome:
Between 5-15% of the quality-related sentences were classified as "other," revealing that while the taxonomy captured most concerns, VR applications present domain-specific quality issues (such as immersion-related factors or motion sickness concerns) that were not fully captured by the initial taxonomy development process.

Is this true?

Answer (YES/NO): NO